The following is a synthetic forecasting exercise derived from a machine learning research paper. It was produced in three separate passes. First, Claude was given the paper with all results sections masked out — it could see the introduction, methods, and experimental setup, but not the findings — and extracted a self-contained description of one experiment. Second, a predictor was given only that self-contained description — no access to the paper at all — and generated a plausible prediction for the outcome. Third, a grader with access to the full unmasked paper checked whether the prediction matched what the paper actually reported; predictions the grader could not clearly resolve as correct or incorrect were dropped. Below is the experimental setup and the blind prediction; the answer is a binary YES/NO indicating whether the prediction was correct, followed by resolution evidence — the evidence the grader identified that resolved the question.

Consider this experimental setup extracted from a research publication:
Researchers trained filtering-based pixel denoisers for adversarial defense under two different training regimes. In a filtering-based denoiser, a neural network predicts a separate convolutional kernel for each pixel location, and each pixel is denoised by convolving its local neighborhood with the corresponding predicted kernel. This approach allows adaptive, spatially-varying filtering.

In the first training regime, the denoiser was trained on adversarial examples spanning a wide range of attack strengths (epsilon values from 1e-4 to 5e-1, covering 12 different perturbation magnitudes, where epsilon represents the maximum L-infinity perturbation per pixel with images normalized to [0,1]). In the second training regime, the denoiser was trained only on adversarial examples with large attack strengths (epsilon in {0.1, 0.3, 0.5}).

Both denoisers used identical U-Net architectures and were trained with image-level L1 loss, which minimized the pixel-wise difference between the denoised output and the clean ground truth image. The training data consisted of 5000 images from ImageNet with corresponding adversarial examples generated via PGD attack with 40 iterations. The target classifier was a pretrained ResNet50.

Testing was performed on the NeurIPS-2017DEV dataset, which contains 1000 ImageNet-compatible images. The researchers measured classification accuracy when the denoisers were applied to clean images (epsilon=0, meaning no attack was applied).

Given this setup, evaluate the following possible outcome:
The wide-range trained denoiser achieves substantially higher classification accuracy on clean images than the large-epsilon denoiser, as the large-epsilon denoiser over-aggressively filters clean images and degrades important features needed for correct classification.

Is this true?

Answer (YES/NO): YES